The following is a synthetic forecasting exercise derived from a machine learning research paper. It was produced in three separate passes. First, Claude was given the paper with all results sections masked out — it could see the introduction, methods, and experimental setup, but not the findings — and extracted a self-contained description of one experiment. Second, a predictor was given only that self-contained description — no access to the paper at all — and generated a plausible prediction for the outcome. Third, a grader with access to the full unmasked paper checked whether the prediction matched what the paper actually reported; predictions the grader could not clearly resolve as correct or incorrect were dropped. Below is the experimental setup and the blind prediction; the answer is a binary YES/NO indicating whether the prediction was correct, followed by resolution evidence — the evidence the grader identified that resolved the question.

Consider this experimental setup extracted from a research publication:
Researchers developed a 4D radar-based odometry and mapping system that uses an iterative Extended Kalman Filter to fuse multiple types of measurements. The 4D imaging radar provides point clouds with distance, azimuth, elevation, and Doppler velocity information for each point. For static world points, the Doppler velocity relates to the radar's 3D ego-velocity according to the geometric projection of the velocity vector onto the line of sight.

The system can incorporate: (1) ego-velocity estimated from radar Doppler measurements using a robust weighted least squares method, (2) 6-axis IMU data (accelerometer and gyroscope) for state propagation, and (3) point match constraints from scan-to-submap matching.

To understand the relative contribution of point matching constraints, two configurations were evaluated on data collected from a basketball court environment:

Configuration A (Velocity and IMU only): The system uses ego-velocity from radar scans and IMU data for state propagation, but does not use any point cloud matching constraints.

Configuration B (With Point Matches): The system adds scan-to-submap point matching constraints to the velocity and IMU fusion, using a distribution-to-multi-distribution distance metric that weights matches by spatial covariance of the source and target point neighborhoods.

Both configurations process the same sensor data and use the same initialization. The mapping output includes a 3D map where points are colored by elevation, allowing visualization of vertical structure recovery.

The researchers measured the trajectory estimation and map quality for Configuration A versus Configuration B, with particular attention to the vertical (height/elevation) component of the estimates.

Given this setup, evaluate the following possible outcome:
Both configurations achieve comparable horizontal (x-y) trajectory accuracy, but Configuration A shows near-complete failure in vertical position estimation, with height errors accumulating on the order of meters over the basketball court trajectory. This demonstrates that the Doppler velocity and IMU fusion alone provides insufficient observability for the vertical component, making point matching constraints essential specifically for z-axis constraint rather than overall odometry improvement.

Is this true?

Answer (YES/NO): NO